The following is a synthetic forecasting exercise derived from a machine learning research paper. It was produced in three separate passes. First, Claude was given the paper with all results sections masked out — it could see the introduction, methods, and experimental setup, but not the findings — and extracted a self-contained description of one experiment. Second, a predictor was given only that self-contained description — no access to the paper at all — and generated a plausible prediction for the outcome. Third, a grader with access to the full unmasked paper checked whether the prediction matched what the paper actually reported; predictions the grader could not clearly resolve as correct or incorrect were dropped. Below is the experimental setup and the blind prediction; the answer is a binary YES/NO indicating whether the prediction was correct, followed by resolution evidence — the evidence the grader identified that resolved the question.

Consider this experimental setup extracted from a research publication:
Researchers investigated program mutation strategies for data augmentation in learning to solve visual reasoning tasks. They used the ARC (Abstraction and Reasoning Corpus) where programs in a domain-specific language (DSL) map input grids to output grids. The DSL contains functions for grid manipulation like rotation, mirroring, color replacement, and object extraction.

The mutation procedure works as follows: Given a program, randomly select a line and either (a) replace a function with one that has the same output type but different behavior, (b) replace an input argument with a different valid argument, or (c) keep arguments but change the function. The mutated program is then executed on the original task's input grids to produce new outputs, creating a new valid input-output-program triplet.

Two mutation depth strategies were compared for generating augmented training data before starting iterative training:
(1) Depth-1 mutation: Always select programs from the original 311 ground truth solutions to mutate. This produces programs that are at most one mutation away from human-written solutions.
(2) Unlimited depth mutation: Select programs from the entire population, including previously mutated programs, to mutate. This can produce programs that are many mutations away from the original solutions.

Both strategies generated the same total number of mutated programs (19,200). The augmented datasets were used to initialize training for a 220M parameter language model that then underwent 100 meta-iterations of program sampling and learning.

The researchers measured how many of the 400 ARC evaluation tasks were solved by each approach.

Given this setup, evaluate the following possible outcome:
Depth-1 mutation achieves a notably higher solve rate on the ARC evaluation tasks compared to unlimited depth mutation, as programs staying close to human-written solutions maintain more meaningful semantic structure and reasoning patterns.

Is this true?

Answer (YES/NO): YES